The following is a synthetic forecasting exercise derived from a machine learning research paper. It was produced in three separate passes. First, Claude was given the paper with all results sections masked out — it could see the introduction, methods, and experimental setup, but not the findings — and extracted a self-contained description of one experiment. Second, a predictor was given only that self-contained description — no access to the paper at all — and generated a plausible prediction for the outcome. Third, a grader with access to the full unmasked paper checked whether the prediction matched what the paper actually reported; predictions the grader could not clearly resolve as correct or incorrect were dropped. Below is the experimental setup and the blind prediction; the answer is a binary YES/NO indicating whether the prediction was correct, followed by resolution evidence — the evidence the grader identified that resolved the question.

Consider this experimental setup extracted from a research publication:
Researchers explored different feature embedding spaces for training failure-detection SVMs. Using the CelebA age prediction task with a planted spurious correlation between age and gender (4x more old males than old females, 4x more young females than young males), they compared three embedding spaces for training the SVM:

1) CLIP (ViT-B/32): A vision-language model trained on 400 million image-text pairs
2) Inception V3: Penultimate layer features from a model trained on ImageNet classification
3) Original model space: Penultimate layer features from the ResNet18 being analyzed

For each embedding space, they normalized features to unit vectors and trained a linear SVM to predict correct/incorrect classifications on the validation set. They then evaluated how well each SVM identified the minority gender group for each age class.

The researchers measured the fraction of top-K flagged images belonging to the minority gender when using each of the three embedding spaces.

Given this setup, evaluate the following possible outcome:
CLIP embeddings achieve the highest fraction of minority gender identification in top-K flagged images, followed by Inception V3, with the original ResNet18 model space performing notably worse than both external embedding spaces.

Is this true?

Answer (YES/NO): YES